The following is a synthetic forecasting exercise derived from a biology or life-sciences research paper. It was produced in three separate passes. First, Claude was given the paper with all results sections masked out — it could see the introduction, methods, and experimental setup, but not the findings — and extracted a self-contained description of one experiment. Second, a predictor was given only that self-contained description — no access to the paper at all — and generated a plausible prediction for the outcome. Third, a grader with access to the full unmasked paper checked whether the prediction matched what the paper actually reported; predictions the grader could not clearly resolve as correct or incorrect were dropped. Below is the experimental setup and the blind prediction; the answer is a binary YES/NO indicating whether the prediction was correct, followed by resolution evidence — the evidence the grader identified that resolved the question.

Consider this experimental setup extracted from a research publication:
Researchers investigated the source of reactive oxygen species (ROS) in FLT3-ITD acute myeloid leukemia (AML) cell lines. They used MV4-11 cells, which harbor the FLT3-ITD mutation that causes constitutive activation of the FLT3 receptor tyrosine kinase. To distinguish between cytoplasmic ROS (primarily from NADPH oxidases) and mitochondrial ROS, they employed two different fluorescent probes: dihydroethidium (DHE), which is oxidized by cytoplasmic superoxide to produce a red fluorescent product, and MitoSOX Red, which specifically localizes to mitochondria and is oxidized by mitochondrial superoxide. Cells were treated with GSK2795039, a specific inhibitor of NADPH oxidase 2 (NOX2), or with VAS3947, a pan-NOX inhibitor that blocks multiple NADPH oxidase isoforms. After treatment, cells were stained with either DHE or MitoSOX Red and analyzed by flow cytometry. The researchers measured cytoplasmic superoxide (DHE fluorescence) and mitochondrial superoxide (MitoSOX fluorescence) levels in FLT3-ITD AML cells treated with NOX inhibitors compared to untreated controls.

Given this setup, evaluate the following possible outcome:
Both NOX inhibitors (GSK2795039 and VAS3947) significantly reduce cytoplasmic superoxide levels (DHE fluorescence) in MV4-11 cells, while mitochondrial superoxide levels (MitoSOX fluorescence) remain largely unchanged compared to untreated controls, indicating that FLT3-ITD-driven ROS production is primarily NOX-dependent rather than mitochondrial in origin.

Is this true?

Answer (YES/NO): NO